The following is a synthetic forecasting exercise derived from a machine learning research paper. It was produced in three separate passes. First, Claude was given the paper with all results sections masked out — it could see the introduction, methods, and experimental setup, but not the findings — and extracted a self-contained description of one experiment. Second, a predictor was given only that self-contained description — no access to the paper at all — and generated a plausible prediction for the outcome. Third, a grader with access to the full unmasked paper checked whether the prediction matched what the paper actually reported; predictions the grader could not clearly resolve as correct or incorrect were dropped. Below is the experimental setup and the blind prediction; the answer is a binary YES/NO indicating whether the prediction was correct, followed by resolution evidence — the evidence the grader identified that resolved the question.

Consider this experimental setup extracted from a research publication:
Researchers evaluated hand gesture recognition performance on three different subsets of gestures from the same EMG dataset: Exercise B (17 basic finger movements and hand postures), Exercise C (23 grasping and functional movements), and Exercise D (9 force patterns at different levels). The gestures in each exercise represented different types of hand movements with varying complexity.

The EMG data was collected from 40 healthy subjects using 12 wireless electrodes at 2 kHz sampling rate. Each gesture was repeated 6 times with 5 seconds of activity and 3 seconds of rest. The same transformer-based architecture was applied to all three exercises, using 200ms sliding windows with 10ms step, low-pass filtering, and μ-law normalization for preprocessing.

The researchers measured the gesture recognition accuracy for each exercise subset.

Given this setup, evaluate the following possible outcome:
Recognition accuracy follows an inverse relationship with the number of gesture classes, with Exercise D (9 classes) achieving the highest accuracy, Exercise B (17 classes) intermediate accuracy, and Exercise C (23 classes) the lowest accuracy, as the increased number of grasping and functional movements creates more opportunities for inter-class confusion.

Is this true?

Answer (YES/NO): YES